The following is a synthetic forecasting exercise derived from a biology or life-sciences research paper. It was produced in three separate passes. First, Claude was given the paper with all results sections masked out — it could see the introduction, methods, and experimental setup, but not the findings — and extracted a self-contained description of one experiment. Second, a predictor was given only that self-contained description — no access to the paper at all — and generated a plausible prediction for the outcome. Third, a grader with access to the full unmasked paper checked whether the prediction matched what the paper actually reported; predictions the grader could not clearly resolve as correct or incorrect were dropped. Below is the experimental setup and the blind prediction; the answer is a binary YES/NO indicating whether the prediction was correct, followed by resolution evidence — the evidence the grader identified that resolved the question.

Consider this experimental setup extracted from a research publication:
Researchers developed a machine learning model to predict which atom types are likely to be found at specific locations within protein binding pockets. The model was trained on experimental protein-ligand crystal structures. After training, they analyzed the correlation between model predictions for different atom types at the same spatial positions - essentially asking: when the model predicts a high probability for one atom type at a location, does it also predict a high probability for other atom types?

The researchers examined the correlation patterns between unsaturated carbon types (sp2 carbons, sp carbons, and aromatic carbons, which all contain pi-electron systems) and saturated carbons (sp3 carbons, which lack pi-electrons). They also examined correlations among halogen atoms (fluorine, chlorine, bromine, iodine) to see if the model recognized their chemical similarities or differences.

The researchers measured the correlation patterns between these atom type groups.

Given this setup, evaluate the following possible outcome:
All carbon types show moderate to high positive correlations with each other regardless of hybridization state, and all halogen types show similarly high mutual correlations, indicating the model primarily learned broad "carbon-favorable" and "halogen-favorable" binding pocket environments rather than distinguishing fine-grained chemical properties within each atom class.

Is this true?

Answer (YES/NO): NO